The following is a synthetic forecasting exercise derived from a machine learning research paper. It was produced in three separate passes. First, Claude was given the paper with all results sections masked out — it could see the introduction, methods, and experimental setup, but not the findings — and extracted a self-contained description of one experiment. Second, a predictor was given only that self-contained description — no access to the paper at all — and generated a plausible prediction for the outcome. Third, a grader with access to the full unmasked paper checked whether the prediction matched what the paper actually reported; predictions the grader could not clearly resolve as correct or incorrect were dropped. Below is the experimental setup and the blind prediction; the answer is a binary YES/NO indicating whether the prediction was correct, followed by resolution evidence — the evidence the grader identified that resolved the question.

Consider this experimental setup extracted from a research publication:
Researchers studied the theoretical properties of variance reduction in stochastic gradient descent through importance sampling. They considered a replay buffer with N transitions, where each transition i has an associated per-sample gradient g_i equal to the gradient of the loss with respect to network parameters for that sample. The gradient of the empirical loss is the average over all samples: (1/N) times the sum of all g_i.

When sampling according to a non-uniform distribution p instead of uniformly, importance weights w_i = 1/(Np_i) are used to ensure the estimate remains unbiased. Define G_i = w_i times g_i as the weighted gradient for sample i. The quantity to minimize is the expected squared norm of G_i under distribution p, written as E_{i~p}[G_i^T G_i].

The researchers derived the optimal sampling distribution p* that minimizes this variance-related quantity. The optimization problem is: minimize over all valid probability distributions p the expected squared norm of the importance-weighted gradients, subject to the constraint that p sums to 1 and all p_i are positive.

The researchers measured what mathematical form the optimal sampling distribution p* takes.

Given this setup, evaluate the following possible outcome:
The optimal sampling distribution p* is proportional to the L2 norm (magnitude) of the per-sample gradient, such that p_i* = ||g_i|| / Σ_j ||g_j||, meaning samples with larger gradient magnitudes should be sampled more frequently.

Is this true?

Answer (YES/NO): YES